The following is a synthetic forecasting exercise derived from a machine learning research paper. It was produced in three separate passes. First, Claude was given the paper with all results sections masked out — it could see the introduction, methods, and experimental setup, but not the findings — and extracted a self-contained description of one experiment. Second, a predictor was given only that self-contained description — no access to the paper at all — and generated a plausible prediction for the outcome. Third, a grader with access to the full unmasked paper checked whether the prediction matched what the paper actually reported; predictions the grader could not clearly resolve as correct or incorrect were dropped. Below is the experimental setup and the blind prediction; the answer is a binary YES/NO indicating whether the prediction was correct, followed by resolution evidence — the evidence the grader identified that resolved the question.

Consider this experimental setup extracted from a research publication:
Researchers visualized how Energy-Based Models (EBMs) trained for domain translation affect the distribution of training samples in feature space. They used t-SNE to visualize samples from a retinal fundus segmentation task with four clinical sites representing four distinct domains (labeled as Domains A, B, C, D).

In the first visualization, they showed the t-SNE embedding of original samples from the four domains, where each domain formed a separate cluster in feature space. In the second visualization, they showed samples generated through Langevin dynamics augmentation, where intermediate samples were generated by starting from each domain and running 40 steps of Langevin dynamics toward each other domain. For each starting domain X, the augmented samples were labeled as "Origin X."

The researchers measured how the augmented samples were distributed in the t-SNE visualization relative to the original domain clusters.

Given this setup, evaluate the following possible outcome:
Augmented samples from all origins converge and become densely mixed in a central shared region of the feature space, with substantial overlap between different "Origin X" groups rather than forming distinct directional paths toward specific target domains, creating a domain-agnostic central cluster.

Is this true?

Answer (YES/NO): NO